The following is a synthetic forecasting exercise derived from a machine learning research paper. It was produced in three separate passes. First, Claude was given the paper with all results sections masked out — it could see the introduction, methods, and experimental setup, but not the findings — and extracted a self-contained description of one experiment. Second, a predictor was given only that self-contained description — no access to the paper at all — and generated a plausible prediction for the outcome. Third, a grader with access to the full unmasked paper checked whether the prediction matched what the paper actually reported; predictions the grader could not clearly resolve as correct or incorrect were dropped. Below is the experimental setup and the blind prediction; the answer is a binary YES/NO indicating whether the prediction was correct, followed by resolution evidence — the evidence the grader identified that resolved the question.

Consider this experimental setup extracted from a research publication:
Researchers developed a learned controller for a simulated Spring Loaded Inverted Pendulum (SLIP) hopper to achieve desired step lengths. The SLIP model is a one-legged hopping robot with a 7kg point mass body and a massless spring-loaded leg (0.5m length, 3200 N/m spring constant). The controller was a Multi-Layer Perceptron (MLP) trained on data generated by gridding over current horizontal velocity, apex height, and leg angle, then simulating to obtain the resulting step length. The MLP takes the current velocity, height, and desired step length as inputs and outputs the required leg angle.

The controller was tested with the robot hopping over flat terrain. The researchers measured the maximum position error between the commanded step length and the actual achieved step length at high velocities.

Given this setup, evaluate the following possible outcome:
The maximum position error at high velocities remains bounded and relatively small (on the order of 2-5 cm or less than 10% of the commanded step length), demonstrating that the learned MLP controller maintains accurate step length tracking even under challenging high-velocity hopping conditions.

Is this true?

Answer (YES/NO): NO